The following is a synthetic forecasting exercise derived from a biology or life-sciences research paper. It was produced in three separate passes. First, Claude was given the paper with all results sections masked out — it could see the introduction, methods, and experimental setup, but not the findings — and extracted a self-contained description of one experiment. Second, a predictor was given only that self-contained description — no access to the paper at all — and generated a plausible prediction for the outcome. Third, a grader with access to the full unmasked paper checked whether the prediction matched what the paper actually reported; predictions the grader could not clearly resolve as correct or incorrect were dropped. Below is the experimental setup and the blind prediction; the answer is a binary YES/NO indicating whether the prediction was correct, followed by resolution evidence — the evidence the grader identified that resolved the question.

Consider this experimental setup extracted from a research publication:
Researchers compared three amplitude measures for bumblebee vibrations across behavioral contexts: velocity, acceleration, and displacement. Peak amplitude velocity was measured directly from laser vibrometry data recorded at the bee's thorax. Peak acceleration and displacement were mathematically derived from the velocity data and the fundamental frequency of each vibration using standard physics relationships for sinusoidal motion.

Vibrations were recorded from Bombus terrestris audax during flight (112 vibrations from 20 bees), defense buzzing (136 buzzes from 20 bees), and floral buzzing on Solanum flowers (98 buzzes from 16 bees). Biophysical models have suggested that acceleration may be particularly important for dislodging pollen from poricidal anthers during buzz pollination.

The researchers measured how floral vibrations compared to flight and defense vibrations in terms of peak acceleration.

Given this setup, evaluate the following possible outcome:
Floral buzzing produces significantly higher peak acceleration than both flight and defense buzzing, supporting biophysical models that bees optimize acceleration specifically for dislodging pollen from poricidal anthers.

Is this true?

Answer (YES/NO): YES